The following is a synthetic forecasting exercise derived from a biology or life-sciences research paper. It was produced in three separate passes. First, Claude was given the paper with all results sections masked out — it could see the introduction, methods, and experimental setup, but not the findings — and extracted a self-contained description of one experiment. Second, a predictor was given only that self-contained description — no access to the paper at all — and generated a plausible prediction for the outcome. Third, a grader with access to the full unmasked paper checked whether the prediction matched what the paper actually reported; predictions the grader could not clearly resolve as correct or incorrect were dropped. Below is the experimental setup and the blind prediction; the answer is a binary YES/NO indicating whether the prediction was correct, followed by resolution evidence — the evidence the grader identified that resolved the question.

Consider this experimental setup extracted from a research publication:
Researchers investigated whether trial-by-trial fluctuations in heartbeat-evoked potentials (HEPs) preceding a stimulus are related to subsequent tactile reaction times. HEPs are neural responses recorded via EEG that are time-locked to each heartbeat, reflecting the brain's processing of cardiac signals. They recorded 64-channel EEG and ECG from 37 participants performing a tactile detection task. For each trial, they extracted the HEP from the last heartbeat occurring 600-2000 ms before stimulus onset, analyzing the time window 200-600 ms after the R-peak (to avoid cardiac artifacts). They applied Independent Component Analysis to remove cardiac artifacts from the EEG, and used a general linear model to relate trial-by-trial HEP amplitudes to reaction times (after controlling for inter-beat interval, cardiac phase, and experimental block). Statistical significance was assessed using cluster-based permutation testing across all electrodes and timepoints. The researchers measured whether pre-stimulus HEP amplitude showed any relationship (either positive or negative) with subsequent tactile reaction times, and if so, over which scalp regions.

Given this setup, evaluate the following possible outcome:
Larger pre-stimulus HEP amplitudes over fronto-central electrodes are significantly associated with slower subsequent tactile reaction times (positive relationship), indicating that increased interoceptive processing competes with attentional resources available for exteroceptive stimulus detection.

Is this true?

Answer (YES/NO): NO